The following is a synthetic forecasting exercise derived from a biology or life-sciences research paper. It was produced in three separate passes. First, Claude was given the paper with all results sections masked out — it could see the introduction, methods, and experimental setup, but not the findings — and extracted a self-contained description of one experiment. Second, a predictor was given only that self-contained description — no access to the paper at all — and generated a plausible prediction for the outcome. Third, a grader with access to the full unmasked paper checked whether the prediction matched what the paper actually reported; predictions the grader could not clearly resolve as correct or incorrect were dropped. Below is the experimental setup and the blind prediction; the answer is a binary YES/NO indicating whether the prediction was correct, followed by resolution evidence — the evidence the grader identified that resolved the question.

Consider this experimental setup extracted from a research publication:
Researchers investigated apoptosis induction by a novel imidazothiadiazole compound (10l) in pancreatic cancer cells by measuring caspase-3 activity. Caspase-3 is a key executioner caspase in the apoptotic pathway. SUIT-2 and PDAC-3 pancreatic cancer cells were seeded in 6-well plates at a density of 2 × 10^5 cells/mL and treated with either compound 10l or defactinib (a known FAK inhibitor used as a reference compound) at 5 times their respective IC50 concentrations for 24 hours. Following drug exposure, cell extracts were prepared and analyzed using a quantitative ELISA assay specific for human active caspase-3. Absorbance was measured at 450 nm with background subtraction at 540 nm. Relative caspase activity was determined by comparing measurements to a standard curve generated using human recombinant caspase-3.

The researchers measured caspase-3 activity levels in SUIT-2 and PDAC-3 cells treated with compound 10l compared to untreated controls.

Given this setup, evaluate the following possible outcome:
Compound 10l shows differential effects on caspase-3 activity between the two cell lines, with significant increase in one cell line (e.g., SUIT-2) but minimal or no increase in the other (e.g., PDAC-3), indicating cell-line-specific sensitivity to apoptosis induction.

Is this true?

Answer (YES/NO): NO